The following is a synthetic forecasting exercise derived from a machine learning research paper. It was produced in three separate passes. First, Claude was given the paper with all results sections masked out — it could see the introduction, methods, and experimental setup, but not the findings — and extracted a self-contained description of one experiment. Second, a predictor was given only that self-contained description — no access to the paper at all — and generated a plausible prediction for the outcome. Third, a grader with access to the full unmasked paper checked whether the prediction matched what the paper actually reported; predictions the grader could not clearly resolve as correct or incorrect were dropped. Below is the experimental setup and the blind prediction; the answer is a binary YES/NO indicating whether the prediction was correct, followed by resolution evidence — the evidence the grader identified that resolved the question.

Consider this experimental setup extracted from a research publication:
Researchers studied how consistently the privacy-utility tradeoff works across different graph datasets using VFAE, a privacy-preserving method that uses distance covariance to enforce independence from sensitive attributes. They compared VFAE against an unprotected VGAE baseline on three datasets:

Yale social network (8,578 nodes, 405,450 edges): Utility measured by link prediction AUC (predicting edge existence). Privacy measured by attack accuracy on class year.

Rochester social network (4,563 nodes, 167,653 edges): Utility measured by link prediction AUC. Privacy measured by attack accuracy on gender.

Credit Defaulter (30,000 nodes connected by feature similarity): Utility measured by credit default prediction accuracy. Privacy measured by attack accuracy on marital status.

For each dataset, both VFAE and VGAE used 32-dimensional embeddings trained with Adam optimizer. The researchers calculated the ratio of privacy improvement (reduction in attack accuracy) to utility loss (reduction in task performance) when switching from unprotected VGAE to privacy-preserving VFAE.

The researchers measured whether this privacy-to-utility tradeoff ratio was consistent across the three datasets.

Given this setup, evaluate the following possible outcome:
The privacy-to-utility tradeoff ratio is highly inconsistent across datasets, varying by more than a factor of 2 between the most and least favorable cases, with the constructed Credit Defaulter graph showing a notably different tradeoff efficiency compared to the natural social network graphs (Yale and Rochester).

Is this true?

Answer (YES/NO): NO